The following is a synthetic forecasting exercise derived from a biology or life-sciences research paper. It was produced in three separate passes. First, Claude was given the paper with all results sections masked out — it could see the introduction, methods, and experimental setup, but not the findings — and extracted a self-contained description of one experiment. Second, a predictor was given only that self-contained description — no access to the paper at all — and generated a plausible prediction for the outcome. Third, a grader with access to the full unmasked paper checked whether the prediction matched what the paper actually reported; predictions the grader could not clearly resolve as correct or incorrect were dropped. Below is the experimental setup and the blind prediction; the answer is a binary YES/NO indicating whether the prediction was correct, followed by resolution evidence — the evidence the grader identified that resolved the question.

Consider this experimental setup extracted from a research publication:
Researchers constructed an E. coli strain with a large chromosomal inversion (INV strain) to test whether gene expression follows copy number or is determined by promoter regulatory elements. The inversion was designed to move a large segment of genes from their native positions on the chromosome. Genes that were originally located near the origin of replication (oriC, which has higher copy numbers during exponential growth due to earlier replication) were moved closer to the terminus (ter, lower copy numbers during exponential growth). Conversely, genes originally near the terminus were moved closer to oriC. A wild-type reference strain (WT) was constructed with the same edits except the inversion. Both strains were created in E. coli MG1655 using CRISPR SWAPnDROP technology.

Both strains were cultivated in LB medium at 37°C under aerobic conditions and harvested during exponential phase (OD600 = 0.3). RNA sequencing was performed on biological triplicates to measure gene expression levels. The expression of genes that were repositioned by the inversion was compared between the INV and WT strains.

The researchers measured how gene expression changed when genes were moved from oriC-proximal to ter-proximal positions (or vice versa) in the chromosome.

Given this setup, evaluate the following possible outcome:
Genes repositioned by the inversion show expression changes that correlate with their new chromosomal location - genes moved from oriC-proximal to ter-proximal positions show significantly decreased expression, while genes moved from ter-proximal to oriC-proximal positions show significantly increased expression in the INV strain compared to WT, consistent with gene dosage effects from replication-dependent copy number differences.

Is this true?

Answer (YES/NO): YES